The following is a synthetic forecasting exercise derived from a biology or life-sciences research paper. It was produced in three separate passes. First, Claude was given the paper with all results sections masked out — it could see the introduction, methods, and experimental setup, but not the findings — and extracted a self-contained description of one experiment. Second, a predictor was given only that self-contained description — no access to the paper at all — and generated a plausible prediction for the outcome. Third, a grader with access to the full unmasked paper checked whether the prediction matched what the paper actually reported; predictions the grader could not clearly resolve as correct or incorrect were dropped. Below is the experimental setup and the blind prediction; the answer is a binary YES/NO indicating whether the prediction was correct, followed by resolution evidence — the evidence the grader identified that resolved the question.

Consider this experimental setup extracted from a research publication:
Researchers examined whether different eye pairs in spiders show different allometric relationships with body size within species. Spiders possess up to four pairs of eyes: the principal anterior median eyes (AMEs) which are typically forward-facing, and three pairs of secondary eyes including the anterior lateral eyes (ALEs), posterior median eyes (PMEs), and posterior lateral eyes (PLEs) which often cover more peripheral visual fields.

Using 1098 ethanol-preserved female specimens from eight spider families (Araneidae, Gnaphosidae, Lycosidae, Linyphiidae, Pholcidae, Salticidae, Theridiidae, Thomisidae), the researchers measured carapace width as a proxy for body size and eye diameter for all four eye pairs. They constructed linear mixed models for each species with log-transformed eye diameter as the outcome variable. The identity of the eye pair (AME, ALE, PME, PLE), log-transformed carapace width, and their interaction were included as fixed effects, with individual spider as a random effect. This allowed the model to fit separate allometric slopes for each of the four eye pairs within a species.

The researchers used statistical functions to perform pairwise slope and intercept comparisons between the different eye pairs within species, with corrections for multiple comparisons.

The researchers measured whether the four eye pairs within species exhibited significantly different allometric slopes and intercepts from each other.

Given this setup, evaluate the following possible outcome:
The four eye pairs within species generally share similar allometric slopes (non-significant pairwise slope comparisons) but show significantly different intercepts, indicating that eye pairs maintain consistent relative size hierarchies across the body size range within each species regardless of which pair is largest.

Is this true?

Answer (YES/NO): NO